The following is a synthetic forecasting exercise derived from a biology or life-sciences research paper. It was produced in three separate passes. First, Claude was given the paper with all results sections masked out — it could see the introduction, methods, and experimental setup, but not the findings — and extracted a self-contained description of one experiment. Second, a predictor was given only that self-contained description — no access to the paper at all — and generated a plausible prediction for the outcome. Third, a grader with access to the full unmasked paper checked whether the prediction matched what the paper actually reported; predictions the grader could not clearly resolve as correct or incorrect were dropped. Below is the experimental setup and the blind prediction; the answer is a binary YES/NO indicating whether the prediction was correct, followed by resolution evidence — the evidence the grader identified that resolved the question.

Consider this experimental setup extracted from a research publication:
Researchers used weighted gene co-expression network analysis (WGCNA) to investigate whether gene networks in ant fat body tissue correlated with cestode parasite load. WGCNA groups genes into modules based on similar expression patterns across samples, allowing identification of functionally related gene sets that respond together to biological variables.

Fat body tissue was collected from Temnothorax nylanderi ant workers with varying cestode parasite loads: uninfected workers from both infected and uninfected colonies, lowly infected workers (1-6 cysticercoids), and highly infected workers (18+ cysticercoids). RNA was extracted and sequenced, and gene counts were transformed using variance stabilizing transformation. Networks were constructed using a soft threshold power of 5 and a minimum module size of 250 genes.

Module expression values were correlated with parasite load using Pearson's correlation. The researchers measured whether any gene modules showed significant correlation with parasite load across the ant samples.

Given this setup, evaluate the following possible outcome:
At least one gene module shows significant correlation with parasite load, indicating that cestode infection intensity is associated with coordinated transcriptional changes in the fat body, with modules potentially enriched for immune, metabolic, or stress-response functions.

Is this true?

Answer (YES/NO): NO